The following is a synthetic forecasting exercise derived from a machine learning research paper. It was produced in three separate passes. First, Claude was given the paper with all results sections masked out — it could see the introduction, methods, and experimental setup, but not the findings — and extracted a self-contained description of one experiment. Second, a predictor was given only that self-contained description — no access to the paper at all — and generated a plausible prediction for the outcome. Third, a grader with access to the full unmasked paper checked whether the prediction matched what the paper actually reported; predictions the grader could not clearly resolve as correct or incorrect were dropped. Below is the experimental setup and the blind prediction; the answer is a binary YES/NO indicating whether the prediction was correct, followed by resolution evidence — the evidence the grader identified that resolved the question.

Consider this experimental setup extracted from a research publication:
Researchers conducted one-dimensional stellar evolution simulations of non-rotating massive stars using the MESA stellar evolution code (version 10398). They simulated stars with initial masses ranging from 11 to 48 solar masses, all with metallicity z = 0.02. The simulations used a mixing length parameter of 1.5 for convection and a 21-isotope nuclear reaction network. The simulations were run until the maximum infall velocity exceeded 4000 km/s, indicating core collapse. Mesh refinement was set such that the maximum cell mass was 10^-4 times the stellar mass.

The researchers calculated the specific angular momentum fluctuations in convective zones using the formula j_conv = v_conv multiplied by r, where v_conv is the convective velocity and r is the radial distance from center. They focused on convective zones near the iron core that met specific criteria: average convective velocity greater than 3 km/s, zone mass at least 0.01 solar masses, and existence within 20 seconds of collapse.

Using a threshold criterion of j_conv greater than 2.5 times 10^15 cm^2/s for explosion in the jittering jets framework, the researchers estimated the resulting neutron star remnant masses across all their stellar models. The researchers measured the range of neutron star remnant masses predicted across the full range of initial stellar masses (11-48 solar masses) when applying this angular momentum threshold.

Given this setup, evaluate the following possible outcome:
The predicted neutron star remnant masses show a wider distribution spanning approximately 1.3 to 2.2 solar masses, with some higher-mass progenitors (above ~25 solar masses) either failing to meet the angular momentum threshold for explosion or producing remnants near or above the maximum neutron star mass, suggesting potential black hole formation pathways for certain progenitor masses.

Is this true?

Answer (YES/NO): NO